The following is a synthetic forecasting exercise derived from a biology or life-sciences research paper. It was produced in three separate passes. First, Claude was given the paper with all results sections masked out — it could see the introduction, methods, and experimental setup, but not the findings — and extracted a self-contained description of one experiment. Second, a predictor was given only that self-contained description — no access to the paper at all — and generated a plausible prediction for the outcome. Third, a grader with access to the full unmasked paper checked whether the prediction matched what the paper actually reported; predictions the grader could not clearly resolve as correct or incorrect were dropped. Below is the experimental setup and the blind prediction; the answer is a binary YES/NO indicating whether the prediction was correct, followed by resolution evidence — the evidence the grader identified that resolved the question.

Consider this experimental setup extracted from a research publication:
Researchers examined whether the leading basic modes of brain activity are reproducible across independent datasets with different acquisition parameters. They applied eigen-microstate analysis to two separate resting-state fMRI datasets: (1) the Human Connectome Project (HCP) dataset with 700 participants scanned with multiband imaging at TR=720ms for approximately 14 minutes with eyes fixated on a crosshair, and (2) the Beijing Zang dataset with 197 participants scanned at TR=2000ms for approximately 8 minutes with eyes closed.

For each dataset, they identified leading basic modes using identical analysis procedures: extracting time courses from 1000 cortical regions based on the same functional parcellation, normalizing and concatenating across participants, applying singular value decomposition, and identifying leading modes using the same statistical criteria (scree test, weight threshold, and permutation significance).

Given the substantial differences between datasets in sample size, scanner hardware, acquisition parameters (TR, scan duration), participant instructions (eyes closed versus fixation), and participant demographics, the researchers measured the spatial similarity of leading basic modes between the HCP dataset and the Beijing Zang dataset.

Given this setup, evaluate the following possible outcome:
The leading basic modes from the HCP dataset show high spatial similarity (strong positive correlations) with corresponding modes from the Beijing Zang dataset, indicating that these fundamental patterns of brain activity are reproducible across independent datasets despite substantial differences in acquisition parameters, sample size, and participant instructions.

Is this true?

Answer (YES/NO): YES